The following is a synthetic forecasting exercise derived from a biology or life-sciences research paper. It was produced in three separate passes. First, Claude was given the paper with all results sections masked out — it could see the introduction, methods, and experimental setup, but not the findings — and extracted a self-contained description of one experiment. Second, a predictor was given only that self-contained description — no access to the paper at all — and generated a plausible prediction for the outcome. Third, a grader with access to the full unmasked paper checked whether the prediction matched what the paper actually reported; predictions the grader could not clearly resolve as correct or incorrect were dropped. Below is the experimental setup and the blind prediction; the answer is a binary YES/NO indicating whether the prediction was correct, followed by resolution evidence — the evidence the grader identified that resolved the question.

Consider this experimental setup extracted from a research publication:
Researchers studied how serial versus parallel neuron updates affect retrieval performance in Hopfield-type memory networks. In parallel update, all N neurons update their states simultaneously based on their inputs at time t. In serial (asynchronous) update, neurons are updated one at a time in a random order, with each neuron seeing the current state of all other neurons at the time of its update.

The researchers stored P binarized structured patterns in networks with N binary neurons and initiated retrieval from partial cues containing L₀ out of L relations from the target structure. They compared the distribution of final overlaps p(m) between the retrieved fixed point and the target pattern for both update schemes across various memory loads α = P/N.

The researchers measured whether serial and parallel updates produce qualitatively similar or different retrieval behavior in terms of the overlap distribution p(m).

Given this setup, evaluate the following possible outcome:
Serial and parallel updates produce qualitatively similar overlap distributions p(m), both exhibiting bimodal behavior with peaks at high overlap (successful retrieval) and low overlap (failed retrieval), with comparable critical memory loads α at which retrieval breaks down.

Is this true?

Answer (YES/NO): YES